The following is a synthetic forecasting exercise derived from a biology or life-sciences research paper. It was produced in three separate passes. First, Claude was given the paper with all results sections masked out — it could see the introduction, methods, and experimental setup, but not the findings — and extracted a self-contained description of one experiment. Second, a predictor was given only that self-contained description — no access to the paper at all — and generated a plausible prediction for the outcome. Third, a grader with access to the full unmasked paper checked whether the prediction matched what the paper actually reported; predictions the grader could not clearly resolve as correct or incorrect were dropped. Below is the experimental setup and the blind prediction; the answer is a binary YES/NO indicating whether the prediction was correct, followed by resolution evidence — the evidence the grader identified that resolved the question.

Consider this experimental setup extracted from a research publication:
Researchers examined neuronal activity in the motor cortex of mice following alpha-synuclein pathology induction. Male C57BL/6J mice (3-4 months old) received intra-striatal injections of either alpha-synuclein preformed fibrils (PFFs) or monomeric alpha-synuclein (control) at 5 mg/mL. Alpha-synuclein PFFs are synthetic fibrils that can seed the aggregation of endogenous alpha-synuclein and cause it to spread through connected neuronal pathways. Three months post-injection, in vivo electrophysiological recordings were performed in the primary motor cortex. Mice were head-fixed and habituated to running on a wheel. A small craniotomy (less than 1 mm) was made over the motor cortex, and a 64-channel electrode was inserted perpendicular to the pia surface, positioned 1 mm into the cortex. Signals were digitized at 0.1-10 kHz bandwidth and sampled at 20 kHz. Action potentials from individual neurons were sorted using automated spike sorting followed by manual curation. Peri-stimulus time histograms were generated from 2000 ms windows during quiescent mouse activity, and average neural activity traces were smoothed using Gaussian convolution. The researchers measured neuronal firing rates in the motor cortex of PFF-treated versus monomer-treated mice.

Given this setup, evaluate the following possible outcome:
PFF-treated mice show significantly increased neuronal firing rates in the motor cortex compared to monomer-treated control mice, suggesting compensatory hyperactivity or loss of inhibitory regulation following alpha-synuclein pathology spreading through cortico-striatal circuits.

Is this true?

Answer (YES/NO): YES